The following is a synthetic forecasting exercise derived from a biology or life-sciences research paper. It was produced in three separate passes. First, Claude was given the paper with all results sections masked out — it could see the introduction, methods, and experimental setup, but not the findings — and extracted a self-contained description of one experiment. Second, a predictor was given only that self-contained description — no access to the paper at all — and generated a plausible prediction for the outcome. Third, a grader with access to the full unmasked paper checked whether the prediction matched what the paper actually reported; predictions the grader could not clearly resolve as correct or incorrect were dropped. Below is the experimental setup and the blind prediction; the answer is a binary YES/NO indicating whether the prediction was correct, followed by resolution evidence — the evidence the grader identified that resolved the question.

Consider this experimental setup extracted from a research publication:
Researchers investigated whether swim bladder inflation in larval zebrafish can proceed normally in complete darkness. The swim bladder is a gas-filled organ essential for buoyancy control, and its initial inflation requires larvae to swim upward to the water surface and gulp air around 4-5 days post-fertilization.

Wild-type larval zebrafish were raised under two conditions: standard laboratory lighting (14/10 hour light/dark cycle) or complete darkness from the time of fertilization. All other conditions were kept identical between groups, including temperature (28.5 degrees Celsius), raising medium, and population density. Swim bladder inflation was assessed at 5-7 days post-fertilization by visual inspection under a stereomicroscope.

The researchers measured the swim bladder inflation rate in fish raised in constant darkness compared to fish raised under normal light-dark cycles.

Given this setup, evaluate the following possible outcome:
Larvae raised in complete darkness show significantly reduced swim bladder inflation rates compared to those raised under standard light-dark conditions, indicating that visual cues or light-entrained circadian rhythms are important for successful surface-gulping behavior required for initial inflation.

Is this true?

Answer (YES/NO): NO